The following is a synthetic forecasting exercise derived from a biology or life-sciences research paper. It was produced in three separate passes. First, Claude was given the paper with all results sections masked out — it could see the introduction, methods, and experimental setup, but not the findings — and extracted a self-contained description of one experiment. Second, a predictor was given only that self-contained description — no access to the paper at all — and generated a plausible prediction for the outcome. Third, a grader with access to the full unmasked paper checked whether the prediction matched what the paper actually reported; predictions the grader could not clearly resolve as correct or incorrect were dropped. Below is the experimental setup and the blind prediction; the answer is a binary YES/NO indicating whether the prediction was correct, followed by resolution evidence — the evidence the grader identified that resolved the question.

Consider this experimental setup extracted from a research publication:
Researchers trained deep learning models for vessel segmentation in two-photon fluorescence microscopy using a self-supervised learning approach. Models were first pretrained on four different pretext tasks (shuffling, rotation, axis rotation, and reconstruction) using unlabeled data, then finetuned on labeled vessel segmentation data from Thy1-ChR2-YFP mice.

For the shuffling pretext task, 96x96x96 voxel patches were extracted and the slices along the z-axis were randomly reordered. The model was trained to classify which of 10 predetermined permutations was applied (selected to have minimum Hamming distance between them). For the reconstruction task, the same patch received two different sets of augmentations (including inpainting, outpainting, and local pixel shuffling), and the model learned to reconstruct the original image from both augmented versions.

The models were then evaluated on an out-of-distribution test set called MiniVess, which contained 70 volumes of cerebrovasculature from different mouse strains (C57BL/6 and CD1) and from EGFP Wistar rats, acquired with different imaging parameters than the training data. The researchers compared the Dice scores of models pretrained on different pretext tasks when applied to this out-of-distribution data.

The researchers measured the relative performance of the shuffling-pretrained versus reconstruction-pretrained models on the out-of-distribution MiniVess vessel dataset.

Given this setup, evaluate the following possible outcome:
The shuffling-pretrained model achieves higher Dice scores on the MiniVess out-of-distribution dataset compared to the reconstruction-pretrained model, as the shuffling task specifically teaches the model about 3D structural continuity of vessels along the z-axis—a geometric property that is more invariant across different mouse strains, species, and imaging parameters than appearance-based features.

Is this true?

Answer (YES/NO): NO